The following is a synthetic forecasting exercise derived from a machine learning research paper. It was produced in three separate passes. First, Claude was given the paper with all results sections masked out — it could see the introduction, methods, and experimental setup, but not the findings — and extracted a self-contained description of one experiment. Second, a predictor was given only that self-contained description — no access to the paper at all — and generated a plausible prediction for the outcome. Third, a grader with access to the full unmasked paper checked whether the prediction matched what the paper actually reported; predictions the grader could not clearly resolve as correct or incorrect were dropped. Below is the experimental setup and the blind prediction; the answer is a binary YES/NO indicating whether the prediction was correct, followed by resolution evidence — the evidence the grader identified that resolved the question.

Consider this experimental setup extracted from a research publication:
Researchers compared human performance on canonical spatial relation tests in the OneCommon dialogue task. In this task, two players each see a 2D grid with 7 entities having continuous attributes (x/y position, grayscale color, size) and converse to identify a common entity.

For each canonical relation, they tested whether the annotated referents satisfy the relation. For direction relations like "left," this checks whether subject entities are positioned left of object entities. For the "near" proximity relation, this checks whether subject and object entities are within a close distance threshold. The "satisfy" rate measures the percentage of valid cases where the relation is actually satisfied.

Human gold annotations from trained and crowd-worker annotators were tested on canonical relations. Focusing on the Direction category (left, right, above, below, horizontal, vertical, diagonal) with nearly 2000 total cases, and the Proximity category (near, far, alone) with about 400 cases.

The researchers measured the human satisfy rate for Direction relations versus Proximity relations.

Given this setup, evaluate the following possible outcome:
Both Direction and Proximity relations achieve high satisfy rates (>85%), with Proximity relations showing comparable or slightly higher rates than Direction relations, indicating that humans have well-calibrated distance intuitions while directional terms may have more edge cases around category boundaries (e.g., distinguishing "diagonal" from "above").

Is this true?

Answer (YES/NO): NO